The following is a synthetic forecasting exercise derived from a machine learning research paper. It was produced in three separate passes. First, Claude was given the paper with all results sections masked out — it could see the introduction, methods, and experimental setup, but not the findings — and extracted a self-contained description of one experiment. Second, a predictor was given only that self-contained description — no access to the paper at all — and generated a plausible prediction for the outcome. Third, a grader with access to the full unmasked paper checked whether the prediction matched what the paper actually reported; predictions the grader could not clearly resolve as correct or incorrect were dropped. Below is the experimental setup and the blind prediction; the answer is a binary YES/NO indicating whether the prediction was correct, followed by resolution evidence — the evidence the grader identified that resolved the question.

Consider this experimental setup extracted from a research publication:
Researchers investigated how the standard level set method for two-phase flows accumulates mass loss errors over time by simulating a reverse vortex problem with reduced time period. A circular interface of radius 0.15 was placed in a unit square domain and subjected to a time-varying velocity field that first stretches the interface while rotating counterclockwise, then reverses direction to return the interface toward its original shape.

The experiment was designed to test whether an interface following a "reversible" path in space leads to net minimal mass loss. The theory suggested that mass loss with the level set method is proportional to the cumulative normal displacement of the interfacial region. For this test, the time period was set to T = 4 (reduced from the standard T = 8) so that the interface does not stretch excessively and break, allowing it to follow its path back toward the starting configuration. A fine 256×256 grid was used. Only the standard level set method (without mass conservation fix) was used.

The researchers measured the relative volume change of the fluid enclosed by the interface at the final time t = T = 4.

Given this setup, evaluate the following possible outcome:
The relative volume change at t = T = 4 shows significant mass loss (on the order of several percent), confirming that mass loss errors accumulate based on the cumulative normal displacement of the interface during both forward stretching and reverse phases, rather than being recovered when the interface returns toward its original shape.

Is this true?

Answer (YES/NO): NO